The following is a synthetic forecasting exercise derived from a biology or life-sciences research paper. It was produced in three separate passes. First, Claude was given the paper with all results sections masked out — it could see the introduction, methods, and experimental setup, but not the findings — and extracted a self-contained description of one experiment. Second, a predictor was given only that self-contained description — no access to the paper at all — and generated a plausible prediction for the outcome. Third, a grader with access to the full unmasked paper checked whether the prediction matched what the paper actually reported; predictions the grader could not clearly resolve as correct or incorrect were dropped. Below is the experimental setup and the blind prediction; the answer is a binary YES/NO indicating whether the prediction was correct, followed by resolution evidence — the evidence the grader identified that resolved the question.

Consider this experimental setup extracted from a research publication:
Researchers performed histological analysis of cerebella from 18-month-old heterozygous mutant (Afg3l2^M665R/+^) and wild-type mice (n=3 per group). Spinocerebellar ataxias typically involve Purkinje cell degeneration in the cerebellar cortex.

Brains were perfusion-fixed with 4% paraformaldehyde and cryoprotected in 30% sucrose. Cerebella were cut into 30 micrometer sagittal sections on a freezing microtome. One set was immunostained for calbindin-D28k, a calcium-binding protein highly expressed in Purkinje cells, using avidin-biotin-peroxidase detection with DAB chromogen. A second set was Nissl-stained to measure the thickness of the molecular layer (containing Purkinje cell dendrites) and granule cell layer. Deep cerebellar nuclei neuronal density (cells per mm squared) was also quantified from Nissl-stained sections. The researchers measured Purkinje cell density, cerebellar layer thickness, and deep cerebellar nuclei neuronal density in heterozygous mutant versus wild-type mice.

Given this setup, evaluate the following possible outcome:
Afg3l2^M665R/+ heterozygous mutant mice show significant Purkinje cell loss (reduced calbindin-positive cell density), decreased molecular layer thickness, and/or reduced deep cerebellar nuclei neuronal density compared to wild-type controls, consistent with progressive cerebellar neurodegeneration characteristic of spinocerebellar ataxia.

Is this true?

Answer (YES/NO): NO